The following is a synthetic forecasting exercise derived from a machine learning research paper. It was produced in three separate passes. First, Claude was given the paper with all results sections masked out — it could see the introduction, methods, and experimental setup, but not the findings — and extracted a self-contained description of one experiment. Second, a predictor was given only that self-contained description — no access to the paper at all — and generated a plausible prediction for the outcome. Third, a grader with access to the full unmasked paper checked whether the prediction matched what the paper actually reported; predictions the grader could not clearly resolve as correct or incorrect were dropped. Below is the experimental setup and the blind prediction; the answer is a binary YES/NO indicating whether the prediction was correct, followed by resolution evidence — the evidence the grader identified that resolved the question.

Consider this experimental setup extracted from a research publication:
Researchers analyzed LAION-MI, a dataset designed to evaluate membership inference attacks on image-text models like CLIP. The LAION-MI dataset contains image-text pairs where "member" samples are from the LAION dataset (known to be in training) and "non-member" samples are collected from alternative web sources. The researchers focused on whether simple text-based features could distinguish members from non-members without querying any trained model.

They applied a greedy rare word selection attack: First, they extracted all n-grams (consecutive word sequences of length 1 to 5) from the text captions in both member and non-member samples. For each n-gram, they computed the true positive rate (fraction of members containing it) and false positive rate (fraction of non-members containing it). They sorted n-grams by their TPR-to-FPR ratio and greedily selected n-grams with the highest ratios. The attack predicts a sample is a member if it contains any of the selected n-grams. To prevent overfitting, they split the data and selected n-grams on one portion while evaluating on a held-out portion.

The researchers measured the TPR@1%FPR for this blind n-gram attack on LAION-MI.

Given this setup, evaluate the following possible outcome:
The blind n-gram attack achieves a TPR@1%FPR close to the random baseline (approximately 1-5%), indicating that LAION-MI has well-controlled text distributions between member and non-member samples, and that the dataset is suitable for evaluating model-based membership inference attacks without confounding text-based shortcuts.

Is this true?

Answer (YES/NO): NO